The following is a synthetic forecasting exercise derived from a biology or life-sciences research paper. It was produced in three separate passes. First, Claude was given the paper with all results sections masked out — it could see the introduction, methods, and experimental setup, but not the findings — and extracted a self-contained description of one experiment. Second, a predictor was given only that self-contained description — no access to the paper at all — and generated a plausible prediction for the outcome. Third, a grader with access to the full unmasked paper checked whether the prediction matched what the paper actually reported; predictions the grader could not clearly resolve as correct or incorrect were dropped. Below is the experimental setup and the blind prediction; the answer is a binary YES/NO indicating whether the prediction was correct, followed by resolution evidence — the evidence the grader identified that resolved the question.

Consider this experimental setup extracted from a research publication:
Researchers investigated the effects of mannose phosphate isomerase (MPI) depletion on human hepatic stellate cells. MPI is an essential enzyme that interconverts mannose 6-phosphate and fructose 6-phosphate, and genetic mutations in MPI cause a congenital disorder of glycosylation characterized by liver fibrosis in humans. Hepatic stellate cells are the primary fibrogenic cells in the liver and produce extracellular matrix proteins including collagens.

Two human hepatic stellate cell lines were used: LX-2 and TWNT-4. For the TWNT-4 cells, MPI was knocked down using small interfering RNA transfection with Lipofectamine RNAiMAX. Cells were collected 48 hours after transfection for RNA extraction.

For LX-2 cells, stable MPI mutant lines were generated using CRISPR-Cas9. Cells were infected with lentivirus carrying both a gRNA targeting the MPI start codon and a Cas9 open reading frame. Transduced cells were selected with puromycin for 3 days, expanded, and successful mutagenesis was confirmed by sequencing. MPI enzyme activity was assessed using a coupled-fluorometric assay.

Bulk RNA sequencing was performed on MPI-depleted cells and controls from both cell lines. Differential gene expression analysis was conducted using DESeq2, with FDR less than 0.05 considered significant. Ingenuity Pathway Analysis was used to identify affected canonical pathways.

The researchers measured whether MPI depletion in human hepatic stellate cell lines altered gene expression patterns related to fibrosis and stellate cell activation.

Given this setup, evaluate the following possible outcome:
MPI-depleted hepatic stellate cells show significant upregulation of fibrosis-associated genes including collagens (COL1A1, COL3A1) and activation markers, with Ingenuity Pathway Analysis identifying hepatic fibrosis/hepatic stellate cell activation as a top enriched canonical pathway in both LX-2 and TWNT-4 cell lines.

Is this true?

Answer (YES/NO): YES